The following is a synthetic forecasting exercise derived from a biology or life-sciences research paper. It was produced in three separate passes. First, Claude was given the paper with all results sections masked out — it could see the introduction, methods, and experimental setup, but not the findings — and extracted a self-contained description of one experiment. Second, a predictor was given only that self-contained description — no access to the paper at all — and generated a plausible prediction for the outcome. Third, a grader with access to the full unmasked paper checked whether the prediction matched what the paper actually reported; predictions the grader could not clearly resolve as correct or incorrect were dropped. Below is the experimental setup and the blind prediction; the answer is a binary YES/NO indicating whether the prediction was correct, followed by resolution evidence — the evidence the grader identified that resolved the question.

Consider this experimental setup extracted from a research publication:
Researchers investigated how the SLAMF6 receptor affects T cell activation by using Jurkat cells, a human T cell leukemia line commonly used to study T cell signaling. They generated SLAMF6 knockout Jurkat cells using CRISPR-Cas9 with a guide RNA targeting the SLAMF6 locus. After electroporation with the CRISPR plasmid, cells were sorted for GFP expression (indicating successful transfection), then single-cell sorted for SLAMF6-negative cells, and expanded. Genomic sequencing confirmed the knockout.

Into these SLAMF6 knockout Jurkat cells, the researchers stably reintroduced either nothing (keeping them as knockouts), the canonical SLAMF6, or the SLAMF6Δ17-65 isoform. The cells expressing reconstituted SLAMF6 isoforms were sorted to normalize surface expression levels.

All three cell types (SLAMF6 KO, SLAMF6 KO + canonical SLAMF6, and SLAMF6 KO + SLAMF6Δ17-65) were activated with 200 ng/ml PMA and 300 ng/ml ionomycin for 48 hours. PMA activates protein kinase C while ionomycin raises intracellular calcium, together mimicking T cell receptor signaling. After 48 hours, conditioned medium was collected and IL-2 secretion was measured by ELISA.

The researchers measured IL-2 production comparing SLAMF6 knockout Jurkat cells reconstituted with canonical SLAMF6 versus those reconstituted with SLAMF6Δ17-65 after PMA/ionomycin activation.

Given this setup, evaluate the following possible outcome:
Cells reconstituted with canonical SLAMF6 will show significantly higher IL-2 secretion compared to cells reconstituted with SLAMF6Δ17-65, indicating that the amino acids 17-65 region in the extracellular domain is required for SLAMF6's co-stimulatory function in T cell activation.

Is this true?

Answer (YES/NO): NO